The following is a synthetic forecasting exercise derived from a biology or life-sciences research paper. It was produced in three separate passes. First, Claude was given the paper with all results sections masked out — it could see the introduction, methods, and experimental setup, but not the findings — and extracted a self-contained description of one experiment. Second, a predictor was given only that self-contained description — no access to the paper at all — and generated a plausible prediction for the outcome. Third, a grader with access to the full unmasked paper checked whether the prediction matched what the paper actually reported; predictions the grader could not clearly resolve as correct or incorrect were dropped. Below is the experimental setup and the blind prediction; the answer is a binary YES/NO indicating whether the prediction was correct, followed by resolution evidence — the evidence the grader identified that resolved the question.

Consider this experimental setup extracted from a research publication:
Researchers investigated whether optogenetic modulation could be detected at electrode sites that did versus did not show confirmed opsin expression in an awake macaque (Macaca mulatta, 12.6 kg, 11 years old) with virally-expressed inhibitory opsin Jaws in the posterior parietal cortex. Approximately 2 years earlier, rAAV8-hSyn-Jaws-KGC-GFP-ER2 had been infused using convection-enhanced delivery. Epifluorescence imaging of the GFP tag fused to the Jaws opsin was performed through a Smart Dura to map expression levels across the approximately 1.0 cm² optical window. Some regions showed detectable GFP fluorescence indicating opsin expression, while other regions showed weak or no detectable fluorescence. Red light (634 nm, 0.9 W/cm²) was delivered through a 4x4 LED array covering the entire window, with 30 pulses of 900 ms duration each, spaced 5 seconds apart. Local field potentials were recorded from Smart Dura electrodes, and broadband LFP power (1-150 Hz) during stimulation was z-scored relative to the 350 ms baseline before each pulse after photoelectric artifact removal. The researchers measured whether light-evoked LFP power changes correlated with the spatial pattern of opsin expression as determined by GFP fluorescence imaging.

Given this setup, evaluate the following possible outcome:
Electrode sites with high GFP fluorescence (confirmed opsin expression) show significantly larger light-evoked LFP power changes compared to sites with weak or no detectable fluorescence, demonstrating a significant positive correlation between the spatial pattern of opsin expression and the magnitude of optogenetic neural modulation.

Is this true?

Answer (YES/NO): YES